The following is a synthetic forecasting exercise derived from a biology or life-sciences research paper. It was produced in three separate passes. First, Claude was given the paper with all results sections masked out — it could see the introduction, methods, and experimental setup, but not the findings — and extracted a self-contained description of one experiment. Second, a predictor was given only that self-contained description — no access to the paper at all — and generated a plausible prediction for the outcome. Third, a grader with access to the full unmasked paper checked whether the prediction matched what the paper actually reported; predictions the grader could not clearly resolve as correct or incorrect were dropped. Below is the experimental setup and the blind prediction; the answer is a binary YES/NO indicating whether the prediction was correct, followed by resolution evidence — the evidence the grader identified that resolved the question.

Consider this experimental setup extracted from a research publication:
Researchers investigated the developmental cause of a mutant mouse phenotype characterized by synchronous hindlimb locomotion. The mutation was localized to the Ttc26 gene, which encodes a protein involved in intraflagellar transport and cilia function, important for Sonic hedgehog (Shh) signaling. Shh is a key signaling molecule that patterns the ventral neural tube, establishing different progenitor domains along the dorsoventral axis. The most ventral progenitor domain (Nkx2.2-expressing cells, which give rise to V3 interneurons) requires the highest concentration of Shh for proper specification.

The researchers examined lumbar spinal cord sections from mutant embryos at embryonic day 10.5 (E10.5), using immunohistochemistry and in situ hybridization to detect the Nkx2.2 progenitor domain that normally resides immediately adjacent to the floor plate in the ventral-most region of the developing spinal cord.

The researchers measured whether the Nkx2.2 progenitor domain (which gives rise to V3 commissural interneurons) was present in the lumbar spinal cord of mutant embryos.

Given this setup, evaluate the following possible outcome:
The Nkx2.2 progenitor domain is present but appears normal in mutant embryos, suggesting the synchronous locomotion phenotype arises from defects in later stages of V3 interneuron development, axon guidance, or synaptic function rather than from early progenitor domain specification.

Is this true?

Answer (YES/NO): NO